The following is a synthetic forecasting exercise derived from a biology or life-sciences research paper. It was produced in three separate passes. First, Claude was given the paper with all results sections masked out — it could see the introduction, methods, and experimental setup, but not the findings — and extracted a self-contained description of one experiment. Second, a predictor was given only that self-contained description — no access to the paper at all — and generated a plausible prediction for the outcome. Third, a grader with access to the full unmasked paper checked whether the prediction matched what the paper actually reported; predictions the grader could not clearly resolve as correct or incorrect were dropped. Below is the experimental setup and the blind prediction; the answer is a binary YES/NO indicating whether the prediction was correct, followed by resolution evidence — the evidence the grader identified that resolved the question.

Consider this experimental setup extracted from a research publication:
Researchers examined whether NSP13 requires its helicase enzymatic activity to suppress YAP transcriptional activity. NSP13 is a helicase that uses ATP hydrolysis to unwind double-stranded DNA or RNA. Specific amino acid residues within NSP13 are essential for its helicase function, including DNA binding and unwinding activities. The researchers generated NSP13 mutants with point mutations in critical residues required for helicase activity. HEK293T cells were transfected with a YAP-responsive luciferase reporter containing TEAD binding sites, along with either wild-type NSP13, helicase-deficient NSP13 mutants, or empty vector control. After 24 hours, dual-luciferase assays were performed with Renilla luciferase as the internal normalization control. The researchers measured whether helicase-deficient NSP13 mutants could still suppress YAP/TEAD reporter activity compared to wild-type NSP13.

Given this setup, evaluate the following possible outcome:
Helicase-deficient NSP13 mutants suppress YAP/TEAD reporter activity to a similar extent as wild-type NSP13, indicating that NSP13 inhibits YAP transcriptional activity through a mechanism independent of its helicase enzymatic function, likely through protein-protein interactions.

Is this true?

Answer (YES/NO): NO